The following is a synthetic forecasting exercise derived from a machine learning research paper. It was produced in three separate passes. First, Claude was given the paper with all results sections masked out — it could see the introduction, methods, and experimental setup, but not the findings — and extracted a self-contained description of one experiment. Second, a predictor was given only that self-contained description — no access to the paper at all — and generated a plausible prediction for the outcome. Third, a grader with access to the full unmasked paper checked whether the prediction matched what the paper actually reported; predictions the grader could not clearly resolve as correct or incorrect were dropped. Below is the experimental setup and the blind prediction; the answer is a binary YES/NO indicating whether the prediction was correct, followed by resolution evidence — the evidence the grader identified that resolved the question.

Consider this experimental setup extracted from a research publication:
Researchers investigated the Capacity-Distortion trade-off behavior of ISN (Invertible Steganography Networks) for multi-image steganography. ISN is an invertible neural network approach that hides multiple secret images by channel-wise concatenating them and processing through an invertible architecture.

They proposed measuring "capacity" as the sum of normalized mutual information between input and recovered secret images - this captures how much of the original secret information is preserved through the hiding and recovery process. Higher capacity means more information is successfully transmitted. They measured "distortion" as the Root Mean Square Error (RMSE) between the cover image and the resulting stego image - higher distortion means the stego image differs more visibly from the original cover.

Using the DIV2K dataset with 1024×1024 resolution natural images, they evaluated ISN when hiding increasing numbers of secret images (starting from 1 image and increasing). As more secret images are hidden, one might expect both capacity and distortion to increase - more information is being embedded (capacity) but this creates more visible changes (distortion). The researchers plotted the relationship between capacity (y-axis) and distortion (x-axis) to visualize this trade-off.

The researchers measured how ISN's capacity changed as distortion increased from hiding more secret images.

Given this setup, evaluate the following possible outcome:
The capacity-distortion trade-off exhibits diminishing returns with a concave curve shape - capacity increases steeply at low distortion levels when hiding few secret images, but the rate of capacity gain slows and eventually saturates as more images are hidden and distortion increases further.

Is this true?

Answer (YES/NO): NO